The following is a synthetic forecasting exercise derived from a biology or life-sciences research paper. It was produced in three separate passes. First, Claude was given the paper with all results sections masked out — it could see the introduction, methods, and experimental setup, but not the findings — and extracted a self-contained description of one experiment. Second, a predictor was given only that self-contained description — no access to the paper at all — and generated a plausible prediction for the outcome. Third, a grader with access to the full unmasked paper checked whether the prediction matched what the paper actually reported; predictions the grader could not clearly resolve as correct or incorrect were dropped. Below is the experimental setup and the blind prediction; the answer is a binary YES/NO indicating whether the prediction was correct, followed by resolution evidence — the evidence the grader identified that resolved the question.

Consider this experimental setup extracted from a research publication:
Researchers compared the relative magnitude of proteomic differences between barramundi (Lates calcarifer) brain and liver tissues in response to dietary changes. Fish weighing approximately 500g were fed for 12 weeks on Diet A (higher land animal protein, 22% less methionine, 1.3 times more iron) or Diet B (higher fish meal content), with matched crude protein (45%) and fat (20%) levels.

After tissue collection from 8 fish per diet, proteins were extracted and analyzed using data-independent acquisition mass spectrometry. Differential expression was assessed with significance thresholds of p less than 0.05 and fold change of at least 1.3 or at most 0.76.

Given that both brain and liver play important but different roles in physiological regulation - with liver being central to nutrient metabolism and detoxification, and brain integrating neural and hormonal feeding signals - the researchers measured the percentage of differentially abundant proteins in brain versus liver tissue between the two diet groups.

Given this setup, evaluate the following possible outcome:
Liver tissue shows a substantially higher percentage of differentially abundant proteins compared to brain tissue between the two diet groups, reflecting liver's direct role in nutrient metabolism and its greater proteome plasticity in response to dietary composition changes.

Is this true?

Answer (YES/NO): NO